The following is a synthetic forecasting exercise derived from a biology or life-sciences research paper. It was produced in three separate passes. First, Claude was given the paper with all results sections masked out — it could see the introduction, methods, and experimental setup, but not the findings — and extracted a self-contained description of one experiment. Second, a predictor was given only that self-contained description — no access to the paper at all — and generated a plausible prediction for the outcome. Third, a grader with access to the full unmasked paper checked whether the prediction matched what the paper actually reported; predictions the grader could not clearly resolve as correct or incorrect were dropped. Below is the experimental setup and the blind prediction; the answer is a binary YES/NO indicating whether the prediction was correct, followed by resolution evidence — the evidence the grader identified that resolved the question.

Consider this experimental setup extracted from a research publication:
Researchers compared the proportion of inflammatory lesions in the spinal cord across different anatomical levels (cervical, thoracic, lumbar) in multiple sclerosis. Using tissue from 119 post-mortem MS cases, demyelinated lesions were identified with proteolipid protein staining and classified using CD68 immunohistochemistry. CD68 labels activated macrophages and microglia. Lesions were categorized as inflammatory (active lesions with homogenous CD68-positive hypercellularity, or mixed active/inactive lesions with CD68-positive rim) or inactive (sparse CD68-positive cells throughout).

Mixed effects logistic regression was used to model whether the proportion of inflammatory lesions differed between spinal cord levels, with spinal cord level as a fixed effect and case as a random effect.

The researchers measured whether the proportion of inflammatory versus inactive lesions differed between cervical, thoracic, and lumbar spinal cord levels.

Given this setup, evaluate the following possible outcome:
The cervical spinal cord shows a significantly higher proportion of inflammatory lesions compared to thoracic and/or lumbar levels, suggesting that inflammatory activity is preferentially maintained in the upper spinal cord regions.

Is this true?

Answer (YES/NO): NO